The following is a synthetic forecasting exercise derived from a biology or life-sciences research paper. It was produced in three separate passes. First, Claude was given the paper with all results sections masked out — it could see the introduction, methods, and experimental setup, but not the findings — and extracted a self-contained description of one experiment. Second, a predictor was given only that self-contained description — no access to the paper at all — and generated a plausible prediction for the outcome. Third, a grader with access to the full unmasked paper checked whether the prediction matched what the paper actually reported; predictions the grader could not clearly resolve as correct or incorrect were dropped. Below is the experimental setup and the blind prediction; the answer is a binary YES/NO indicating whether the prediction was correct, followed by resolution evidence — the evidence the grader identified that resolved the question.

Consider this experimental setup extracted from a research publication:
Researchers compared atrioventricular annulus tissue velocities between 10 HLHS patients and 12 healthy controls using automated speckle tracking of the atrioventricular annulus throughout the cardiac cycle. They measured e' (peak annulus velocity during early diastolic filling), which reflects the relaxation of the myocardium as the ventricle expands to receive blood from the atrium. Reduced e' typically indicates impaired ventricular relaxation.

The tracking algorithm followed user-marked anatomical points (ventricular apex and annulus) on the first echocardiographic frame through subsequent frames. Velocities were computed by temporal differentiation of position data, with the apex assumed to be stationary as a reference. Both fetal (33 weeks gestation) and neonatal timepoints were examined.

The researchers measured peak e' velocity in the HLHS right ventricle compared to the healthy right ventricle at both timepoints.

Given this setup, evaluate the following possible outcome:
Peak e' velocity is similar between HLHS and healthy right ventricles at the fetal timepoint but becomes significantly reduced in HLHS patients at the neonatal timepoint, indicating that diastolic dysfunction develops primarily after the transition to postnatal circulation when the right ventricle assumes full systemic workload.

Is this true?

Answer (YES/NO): NO